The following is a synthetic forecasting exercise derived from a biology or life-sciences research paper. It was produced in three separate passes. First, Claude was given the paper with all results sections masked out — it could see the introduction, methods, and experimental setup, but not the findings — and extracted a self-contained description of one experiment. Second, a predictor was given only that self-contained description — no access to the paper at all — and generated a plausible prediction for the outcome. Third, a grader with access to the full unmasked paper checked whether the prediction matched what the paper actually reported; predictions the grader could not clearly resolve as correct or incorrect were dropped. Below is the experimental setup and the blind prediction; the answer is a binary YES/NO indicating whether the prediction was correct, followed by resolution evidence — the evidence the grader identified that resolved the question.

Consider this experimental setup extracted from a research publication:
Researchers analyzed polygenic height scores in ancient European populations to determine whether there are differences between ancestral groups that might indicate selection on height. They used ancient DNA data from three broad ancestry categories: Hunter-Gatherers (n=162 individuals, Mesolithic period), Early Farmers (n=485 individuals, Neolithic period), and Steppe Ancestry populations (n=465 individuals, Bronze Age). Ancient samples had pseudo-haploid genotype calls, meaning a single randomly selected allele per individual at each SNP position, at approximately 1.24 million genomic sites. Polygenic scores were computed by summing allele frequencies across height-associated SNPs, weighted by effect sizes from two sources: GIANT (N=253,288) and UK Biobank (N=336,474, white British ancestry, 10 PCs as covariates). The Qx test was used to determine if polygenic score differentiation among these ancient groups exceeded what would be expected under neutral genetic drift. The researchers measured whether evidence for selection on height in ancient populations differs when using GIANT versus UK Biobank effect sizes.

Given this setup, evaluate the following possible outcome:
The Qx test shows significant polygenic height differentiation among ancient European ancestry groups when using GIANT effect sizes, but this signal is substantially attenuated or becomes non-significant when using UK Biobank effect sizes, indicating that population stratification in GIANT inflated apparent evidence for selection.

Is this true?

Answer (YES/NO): YES